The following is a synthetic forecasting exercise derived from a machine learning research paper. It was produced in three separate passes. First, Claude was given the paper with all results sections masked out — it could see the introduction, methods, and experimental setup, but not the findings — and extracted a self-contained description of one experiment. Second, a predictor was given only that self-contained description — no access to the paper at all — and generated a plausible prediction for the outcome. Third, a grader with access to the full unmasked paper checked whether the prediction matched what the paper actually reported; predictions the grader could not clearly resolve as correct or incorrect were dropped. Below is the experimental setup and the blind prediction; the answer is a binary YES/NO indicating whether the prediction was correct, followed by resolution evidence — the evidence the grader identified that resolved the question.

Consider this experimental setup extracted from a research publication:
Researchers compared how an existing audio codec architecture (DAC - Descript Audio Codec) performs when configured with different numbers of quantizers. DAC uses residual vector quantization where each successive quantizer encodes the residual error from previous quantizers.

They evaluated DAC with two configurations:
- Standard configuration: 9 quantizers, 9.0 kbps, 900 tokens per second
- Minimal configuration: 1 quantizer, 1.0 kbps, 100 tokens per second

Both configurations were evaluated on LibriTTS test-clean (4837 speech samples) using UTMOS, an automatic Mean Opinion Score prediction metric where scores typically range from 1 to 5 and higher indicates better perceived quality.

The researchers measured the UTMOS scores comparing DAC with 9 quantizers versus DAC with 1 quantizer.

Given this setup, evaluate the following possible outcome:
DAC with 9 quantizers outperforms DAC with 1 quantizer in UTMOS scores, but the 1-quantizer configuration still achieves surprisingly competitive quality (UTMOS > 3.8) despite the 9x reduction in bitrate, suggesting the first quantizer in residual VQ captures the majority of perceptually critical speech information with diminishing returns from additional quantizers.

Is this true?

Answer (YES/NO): NO